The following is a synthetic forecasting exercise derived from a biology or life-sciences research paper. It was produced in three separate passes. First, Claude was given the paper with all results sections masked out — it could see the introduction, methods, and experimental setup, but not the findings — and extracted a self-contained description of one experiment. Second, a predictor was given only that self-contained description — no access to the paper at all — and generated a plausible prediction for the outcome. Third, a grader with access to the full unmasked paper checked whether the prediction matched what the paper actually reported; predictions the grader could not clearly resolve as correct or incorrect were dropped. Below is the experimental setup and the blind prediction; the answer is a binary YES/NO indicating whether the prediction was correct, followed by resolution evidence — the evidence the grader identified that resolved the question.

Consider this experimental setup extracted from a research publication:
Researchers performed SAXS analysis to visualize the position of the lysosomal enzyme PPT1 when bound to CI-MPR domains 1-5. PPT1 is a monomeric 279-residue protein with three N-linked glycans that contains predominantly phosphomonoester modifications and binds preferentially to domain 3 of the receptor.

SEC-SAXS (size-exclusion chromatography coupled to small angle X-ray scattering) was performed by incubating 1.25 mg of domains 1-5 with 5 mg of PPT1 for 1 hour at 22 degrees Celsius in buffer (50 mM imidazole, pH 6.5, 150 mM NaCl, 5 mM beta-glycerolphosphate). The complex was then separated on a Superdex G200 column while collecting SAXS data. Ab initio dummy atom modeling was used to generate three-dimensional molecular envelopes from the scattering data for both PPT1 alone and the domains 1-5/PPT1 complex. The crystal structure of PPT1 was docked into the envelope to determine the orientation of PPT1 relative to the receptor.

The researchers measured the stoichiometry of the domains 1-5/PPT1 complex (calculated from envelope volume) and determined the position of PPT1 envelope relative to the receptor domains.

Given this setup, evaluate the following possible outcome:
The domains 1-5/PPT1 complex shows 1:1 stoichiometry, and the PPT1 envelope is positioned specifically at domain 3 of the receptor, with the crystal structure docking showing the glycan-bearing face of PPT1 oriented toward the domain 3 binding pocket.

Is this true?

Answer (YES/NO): YES